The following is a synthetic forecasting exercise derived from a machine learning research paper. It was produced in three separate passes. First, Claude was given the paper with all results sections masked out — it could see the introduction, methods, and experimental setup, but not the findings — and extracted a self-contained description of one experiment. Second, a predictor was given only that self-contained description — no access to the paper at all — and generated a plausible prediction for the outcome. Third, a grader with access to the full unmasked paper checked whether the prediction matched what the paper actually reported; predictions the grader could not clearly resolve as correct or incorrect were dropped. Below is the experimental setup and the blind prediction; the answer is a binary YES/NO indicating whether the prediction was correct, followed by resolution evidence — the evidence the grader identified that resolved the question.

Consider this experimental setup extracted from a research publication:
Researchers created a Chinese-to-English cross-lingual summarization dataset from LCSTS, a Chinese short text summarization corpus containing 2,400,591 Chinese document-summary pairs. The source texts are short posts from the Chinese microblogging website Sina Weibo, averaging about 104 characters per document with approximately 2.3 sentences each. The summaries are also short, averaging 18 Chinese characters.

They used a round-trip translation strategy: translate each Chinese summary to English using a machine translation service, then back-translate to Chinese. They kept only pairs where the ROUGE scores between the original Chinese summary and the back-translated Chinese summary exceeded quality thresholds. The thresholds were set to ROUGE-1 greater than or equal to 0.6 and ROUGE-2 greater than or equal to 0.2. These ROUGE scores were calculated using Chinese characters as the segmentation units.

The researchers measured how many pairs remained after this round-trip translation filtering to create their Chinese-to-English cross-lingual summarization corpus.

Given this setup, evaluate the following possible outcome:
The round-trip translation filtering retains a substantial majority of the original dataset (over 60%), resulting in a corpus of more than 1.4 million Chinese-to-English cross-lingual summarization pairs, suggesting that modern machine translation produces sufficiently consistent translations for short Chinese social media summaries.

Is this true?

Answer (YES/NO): YES